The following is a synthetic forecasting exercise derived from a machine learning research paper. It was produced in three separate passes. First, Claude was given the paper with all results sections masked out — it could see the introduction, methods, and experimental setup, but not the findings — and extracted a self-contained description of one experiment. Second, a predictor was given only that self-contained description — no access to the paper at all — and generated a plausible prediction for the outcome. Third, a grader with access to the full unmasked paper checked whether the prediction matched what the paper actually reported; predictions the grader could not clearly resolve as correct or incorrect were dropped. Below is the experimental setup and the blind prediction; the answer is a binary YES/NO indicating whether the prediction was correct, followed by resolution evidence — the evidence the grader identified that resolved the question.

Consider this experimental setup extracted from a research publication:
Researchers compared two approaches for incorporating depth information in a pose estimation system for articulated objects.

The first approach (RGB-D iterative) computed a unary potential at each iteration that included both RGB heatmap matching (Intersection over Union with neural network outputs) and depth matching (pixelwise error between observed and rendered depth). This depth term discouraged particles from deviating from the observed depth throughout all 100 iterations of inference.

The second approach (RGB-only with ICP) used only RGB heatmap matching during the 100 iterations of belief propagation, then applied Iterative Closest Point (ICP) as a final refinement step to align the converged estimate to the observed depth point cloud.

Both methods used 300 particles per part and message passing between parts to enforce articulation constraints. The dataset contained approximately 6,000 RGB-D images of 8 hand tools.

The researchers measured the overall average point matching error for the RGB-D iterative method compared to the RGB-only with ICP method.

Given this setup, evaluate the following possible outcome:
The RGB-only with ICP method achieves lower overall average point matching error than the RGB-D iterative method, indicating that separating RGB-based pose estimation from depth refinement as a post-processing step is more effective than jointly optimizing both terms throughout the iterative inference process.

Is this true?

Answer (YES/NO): NO